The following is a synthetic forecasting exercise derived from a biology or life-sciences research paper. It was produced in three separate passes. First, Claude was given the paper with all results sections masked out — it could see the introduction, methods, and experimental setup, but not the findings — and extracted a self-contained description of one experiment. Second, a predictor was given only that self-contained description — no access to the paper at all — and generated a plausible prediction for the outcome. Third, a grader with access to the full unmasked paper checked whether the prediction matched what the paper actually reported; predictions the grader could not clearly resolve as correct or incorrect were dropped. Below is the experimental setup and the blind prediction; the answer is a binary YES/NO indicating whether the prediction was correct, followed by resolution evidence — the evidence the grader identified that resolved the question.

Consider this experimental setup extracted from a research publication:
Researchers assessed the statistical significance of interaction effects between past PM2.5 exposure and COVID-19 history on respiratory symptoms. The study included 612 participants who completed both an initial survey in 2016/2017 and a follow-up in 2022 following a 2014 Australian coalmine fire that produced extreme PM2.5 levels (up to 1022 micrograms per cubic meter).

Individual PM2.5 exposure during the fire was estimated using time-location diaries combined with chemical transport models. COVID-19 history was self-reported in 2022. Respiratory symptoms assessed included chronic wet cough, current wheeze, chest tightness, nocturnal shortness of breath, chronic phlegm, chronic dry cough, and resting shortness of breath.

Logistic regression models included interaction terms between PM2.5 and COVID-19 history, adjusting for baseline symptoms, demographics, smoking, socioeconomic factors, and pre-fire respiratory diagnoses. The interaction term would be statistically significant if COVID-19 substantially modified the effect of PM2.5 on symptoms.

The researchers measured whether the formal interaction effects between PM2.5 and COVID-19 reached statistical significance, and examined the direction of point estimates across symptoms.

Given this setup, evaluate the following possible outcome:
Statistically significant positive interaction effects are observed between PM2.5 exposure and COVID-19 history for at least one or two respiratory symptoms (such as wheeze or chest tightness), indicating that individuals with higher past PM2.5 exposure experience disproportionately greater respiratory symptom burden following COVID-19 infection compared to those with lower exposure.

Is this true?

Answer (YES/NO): NO